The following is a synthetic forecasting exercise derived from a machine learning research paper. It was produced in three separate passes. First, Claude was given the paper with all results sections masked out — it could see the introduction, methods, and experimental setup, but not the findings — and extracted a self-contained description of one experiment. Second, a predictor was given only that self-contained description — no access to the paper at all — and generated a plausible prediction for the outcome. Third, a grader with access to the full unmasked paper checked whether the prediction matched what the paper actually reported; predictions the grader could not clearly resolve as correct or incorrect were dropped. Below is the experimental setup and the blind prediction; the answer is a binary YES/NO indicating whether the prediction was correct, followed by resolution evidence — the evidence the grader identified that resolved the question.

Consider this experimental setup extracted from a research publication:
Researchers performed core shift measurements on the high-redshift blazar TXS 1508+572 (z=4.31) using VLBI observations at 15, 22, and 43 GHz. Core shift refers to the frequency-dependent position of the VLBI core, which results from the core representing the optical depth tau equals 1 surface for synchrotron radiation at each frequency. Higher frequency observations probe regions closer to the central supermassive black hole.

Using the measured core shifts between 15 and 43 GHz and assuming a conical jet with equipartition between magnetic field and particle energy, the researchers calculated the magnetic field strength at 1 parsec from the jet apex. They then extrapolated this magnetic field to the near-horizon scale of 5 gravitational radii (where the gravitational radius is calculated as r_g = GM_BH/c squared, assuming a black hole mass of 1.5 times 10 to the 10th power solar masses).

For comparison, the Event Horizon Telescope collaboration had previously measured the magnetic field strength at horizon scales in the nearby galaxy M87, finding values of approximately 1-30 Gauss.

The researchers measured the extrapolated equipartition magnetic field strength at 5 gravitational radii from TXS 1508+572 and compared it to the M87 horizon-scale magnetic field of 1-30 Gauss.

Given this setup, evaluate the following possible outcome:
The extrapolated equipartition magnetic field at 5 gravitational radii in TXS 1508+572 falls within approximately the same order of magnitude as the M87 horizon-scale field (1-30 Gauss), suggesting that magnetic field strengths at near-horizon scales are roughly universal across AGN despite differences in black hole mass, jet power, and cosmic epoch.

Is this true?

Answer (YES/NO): NO